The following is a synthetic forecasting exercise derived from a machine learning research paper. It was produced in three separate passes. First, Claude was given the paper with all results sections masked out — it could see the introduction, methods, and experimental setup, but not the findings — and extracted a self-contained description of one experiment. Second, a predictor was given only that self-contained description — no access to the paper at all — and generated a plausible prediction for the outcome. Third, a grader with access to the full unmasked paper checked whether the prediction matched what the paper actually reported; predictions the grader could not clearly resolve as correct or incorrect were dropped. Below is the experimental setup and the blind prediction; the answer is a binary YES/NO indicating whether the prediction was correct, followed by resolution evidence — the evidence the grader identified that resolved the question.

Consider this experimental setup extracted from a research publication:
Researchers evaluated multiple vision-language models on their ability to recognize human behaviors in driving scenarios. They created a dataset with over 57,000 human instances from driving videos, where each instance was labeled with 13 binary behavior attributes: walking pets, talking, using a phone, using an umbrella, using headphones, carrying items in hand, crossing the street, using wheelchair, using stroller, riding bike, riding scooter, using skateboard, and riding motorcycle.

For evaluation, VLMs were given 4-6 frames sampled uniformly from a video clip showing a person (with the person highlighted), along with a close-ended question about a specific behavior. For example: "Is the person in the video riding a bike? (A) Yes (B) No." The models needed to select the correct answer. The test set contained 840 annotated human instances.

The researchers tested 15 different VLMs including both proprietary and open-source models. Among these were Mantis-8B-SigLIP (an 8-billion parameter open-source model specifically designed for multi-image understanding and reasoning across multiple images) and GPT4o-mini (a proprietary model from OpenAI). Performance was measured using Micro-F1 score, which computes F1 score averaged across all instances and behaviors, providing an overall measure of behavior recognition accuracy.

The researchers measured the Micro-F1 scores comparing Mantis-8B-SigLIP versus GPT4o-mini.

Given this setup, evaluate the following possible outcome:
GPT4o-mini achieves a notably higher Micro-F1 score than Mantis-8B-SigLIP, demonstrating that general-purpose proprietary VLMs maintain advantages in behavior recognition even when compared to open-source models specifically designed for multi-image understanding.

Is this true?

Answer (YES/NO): YES